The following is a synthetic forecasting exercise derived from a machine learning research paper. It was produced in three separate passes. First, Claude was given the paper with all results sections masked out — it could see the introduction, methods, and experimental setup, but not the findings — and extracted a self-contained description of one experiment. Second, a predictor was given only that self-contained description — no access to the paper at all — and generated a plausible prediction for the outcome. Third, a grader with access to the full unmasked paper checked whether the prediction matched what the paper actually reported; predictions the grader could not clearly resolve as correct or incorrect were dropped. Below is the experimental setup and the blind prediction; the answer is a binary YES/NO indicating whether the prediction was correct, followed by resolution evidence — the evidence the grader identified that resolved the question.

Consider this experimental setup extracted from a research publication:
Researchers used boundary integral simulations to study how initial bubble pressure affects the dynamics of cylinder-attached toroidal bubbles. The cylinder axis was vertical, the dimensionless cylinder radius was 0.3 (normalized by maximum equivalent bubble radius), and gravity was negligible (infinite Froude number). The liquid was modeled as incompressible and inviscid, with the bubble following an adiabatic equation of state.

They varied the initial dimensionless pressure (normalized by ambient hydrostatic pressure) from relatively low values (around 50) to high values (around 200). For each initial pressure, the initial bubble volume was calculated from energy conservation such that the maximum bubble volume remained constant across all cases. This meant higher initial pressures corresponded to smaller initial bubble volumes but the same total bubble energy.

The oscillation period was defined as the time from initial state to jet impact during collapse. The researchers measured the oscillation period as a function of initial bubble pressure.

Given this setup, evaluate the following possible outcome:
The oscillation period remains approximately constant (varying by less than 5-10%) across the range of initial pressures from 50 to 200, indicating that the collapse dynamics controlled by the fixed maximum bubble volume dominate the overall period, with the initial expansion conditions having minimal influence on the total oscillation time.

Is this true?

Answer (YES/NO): YES